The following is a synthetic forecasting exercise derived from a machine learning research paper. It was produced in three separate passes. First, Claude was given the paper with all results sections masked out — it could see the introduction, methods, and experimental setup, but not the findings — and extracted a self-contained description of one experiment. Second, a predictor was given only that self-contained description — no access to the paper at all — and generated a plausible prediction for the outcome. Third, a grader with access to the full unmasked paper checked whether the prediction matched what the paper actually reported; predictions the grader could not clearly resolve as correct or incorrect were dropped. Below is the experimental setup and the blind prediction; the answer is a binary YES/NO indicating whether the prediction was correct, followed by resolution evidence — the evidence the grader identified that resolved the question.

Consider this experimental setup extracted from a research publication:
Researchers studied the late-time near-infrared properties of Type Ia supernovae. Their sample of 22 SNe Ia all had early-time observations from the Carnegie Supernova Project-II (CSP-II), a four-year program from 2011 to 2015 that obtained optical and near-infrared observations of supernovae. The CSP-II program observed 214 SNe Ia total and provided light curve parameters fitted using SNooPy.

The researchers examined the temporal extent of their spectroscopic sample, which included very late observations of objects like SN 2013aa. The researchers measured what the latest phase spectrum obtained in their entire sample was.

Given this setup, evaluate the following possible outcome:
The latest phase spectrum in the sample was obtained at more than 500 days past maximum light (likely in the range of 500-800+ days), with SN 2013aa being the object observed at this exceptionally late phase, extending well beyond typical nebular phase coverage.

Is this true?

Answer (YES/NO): YES